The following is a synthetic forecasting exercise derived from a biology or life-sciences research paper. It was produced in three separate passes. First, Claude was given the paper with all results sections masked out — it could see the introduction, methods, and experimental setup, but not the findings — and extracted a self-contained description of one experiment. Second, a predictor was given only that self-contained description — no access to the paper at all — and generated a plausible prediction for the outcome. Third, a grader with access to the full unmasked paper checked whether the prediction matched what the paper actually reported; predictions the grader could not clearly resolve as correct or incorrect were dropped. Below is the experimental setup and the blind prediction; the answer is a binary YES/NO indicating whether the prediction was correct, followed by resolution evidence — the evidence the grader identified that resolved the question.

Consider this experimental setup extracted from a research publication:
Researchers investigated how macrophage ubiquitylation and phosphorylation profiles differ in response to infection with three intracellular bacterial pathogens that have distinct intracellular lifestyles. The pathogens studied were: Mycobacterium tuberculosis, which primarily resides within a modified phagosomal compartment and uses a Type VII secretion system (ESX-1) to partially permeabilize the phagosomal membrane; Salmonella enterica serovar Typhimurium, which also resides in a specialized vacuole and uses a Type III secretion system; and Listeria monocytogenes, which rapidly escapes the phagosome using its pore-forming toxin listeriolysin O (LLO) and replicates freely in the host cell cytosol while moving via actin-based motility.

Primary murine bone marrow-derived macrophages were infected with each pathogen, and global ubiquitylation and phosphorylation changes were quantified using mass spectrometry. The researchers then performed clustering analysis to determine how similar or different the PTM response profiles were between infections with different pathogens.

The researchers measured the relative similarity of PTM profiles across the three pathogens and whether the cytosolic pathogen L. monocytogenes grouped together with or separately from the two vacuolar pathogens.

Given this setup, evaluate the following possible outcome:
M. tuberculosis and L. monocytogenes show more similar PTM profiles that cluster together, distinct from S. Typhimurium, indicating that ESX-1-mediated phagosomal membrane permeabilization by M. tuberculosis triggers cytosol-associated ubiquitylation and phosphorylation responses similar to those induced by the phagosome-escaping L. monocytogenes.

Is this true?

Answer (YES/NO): NO